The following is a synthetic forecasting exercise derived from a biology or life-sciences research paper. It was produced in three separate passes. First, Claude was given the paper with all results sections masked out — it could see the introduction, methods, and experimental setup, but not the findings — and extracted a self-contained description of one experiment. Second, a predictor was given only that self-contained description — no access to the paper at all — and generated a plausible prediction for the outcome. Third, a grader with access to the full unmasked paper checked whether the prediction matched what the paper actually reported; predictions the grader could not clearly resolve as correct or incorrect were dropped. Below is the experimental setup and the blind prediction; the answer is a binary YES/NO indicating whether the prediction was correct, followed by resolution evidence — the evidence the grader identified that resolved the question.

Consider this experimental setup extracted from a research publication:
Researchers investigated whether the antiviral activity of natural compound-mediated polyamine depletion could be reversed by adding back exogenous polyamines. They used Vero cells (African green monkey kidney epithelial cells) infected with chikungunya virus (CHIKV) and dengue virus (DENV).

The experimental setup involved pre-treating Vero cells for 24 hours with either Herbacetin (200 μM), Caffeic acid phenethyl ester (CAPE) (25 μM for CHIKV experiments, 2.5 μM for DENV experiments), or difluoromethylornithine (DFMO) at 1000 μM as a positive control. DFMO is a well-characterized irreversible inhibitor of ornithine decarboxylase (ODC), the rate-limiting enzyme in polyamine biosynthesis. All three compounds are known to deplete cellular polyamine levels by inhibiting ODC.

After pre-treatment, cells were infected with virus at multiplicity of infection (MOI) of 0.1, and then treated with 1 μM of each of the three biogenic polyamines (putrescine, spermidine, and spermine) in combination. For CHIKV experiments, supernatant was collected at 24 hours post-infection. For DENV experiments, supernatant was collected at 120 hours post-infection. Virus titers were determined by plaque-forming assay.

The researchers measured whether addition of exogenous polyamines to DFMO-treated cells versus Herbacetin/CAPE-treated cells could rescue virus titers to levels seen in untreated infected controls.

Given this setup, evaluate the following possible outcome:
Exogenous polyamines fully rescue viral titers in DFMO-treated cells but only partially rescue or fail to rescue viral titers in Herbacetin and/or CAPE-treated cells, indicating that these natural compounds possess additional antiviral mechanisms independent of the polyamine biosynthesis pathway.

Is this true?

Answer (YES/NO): YES